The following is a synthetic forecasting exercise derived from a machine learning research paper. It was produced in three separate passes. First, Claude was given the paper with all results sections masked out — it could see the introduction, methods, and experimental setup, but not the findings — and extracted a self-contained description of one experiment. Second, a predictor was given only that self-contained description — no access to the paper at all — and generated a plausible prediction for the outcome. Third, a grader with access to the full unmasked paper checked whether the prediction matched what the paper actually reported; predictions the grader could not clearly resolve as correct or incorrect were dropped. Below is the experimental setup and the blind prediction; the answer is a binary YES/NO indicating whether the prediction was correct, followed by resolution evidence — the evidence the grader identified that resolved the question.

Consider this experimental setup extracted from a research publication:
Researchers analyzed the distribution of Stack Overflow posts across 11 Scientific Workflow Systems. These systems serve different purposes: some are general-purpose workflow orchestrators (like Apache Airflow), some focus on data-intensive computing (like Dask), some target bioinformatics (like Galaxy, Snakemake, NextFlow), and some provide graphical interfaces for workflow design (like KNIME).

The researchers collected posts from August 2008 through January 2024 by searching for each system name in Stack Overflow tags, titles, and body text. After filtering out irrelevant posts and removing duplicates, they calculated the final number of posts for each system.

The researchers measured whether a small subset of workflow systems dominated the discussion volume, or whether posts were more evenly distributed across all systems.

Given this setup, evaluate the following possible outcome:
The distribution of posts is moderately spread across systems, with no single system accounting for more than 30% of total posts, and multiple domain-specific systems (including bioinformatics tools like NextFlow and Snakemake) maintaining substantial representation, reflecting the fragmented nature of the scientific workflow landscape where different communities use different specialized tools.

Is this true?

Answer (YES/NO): NO